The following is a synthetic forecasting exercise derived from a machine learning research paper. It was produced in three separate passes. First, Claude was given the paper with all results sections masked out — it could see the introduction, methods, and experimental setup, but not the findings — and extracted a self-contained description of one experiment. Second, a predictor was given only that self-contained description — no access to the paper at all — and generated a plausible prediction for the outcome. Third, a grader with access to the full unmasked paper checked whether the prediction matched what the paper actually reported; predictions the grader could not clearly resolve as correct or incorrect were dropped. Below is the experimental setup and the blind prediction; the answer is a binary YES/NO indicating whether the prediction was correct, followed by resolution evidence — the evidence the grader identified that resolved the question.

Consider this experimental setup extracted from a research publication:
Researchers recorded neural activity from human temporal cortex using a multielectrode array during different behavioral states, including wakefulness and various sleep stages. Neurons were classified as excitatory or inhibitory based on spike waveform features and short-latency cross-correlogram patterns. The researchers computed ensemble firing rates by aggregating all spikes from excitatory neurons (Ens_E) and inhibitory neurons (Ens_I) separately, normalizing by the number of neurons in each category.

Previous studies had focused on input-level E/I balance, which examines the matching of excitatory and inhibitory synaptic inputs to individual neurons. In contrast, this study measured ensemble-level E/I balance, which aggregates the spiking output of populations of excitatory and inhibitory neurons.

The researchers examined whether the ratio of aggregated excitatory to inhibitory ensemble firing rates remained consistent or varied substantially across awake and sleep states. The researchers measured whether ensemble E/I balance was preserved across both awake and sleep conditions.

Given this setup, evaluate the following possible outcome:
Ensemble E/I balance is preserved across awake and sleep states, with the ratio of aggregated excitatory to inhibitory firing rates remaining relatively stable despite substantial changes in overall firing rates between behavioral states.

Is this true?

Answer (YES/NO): YES